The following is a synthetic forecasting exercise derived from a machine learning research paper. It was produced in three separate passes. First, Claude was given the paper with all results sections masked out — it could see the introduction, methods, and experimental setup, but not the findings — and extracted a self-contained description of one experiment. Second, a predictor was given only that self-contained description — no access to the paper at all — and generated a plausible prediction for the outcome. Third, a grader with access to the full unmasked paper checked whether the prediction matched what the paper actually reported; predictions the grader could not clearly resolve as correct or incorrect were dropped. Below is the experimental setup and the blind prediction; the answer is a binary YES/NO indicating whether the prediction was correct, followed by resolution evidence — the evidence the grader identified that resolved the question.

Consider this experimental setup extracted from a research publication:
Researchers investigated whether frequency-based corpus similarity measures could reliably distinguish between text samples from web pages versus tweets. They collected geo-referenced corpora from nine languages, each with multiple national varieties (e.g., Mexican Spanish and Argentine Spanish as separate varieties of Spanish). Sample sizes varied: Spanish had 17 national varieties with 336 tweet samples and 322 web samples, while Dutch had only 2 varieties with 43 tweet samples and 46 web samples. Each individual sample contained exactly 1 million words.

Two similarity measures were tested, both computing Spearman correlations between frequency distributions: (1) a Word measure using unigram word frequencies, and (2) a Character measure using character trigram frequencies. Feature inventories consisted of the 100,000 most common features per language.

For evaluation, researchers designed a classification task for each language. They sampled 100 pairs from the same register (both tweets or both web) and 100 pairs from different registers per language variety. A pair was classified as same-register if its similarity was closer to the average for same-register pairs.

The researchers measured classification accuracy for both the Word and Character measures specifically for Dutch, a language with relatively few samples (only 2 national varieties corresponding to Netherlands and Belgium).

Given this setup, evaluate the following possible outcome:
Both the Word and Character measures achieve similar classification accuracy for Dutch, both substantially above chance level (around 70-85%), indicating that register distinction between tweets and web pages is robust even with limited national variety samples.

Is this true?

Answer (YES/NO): NO